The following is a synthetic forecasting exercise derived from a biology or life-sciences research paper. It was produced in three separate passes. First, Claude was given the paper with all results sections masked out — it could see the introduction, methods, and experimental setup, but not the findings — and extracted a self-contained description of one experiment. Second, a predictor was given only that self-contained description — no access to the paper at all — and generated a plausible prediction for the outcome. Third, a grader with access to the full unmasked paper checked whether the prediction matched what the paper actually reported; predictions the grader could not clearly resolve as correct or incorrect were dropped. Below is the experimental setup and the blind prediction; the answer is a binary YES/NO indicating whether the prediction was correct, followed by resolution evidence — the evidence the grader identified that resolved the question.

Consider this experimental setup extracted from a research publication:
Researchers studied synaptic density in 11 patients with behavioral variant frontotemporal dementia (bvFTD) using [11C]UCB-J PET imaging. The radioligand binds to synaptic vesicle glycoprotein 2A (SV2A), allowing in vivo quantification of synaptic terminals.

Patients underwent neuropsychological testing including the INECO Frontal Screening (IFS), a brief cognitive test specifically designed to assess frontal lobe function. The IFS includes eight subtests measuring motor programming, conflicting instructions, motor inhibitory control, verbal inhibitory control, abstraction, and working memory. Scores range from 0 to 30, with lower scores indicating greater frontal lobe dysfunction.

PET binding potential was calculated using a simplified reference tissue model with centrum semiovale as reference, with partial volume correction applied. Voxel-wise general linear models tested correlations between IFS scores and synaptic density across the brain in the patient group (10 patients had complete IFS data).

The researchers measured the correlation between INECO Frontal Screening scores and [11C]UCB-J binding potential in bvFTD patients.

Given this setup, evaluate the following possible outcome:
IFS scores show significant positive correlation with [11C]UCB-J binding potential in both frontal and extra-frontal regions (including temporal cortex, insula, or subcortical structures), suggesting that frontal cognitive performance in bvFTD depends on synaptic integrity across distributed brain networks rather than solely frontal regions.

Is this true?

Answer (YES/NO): YES